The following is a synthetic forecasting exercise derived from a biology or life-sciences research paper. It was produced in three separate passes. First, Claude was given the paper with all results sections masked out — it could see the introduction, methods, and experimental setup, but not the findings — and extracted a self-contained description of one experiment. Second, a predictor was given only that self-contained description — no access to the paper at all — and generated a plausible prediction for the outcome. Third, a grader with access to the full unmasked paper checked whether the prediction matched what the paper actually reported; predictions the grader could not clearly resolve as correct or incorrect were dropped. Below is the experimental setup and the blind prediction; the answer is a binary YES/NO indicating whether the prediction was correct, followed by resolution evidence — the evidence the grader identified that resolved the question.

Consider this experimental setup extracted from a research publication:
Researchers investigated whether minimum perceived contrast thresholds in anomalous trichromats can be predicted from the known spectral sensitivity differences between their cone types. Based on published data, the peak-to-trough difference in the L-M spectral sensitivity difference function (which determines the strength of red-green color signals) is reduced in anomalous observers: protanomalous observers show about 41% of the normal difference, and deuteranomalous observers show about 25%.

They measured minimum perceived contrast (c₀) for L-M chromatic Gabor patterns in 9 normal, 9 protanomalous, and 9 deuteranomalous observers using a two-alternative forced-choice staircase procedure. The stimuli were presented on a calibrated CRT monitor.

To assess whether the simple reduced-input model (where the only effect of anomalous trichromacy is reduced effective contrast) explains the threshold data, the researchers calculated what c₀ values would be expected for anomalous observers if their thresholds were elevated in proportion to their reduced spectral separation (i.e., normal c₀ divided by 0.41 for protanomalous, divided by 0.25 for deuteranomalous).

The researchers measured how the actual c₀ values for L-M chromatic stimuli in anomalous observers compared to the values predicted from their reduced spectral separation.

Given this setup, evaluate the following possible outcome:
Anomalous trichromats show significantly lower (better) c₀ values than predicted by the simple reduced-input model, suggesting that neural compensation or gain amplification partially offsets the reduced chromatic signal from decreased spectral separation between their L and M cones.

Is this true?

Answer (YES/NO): NO